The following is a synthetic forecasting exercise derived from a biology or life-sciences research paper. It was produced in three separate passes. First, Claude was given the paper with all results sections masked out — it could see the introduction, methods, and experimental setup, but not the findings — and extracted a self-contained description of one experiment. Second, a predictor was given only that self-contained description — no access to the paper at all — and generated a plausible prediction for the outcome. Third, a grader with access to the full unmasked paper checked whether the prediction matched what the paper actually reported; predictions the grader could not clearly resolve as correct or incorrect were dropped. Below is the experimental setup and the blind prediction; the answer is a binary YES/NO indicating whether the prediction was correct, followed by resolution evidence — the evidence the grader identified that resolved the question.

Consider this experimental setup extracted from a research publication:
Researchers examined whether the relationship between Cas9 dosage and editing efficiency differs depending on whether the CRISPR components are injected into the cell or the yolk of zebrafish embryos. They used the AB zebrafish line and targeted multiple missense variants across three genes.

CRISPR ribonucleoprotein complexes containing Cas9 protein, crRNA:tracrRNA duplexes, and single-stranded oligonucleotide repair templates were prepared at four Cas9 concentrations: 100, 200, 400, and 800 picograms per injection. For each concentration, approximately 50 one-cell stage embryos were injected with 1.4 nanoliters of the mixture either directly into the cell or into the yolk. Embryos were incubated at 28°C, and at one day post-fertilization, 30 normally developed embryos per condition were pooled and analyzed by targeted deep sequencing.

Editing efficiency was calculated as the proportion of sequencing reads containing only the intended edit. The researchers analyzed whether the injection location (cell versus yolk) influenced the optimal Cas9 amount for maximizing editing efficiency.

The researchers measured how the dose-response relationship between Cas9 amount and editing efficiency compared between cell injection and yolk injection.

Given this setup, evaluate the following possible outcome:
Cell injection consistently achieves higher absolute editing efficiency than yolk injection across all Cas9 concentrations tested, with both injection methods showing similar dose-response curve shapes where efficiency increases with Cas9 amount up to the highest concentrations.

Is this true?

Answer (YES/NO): NO